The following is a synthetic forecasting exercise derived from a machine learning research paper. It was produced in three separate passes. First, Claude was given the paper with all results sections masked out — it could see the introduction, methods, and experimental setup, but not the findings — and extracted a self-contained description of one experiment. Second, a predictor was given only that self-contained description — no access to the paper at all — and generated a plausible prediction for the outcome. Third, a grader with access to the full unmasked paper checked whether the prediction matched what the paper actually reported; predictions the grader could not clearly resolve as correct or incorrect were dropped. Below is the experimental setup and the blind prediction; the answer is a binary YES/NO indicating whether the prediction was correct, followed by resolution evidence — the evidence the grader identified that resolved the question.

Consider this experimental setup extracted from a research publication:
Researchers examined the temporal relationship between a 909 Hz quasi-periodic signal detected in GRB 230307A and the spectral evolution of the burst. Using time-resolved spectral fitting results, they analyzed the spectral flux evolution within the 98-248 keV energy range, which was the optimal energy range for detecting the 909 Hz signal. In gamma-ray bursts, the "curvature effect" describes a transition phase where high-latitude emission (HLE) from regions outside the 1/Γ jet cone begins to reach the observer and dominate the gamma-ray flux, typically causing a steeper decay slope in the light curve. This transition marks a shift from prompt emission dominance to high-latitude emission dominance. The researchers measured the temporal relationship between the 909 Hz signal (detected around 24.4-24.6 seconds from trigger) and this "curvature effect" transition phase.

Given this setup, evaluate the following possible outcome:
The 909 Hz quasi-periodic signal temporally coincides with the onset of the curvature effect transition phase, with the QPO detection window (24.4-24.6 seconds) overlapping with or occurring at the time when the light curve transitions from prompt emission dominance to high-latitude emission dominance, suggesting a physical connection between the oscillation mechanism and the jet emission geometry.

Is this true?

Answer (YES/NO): YES